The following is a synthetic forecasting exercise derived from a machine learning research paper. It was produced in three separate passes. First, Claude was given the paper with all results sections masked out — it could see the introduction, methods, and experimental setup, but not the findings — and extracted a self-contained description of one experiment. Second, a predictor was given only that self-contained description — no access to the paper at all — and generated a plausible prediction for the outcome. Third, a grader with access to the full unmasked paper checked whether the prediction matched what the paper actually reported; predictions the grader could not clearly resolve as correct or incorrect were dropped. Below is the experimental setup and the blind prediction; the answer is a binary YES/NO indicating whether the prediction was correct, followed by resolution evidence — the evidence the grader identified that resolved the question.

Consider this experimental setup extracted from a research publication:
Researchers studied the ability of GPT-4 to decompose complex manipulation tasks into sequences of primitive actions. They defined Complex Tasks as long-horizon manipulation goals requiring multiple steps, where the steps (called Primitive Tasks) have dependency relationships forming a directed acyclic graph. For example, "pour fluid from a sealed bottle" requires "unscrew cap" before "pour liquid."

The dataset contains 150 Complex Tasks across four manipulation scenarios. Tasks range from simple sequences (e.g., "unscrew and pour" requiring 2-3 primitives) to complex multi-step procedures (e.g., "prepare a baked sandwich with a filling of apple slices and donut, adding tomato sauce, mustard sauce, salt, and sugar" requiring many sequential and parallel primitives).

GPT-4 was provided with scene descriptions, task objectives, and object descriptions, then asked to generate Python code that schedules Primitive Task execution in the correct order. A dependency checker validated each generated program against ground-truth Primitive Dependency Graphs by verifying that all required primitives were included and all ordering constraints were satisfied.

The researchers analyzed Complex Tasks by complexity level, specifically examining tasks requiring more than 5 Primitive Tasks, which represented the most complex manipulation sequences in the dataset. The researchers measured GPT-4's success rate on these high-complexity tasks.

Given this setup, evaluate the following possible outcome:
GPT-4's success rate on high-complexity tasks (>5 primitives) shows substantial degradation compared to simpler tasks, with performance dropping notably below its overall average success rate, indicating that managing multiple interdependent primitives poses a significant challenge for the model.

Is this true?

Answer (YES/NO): YES